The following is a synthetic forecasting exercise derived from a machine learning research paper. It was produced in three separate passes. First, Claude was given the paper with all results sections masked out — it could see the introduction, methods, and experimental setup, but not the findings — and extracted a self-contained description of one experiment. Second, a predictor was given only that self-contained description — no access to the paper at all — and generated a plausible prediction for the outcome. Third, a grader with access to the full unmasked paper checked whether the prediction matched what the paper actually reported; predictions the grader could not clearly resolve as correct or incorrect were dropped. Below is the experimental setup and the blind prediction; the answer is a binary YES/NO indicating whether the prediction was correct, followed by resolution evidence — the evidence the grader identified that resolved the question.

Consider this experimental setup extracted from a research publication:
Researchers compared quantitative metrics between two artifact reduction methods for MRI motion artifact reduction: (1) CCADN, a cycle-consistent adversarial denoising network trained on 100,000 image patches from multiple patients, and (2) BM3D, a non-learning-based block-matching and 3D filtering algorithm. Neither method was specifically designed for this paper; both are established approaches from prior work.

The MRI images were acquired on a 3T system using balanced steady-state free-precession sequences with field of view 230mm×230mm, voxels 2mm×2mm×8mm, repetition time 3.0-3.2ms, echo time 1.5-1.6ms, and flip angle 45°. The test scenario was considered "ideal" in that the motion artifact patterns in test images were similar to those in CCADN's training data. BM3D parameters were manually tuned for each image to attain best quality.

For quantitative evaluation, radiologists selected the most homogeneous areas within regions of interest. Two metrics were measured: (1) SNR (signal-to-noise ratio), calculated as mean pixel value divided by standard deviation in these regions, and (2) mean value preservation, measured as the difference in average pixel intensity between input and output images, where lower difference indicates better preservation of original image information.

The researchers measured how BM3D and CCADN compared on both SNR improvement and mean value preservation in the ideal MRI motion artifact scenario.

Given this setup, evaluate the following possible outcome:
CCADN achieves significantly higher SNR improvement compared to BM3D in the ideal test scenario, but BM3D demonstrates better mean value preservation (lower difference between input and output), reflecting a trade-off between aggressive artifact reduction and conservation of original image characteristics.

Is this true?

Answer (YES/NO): YES